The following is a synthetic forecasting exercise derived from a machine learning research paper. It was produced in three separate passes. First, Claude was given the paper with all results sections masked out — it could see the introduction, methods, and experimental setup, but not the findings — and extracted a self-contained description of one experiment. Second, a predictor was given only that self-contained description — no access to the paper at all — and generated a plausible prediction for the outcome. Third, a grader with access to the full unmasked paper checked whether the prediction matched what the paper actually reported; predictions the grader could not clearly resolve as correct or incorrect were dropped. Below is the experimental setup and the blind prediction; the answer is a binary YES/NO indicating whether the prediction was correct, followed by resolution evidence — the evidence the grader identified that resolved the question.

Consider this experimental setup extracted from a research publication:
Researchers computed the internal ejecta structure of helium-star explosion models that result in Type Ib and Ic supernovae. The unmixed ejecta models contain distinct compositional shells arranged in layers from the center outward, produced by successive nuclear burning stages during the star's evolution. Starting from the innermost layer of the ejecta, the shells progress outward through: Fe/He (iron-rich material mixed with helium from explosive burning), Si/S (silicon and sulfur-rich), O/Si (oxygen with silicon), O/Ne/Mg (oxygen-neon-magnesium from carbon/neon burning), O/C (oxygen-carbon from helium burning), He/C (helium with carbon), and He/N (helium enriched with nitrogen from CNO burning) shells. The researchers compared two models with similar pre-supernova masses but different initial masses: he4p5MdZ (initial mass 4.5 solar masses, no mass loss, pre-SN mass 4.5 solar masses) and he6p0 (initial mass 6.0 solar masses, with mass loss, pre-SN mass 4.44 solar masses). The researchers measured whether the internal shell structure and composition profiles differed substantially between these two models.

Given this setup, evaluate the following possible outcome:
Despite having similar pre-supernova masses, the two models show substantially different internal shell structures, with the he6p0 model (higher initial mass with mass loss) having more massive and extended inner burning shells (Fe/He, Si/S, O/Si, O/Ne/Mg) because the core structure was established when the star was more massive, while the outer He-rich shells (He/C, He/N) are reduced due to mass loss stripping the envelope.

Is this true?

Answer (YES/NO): NO